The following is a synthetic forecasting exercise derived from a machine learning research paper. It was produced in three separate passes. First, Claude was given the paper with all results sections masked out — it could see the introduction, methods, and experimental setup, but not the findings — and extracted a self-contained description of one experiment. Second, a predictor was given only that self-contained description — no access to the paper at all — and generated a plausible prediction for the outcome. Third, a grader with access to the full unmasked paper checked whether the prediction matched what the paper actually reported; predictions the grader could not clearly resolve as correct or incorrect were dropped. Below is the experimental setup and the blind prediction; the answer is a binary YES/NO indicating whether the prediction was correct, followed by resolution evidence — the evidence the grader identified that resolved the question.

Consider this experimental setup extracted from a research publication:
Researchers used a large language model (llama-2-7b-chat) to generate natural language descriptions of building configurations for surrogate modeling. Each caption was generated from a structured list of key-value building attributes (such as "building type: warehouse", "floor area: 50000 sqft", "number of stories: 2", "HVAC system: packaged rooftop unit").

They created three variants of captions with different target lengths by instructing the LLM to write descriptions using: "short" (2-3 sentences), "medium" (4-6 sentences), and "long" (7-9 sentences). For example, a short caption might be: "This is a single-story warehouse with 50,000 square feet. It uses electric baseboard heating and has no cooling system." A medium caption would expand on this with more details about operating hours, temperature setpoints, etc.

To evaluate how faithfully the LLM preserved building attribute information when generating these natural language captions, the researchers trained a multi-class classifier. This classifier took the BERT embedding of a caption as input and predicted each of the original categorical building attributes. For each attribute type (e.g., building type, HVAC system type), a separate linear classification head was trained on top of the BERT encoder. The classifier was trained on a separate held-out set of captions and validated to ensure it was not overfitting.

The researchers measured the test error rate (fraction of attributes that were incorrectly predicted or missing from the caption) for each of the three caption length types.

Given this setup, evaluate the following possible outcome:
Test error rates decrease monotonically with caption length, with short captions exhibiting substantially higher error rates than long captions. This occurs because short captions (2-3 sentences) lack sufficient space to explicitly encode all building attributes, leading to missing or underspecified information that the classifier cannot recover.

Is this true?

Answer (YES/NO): NO